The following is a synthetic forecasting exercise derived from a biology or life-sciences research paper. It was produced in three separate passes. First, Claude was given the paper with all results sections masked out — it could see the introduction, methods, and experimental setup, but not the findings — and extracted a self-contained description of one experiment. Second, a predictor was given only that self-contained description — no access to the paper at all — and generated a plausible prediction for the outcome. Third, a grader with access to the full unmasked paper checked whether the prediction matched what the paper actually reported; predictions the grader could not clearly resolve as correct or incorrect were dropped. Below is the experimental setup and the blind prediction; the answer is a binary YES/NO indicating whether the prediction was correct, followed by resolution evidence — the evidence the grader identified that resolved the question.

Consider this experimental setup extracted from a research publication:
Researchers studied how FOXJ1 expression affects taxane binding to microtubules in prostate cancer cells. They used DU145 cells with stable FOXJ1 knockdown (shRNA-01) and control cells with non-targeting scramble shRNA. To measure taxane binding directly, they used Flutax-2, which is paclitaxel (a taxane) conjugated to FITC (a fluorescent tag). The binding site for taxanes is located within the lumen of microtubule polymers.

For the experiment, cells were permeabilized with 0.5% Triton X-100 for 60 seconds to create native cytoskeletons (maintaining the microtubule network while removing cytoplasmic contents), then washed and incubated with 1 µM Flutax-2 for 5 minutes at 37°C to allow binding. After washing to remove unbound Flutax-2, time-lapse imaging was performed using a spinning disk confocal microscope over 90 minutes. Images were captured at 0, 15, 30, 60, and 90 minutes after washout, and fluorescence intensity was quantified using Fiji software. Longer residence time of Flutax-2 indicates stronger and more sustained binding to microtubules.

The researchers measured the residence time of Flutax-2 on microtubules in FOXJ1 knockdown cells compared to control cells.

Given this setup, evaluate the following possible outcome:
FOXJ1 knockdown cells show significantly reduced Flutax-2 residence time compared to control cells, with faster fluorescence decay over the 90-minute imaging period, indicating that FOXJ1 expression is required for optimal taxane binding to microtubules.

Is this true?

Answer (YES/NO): NO